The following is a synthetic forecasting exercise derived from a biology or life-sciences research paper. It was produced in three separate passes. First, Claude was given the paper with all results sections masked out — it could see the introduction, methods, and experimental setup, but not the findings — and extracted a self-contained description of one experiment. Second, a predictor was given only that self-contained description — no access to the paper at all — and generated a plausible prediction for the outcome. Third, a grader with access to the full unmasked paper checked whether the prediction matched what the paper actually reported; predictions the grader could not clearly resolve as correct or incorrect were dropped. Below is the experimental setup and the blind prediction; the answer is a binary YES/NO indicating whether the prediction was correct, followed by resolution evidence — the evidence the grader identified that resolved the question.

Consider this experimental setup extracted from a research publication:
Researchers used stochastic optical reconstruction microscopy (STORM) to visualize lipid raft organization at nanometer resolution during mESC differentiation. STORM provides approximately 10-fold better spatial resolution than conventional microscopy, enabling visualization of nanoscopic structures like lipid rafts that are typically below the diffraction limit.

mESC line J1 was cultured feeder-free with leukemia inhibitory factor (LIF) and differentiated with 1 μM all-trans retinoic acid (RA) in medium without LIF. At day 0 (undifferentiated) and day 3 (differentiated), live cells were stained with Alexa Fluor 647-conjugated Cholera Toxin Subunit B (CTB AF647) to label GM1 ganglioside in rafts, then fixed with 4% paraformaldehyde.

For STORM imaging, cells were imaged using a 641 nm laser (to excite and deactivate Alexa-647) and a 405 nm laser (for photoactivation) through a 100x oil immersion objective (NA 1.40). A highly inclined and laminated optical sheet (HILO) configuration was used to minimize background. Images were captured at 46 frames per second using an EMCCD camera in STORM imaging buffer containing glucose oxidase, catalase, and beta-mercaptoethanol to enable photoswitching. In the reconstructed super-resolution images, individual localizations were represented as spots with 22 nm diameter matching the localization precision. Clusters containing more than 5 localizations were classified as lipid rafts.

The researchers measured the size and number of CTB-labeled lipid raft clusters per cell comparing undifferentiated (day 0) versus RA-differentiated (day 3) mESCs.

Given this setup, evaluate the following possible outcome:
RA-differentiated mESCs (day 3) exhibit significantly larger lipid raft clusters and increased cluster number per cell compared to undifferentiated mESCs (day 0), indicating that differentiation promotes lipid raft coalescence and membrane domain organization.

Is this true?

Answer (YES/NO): YES